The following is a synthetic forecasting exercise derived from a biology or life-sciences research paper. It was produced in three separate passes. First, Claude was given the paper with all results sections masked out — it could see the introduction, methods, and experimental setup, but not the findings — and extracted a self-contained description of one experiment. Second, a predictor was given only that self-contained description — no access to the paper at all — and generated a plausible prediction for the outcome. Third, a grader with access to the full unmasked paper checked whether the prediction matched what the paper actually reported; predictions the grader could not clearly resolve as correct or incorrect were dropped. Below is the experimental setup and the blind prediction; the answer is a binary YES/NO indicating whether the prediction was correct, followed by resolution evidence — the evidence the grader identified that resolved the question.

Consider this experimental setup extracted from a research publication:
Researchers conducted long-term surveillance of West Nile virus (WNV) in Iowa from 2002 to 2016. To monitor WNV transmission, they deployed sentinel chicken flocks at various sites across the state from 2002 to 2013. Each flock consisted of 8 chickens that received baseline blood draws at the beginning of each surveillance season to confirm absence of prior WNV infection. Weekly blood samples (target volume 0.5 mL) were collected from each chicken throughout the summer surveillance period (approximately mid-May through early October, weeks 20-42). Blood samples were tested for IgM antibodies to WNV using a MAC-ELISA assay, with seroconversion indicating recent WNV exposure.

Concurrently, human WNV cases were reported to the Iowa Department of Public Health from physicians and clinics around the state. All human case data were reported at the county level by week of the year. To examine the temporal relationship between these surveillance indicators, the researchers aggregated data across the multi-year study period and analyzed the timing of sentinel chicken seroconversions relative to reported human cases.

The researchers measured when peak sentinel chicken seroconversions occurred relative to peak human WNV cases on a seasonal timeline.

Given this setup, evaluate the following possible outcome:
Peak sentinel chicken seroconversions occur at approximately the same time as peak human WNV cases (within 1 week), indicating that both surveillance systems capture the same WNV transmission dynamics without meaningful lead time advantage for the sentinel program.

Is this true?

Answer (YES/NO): NO